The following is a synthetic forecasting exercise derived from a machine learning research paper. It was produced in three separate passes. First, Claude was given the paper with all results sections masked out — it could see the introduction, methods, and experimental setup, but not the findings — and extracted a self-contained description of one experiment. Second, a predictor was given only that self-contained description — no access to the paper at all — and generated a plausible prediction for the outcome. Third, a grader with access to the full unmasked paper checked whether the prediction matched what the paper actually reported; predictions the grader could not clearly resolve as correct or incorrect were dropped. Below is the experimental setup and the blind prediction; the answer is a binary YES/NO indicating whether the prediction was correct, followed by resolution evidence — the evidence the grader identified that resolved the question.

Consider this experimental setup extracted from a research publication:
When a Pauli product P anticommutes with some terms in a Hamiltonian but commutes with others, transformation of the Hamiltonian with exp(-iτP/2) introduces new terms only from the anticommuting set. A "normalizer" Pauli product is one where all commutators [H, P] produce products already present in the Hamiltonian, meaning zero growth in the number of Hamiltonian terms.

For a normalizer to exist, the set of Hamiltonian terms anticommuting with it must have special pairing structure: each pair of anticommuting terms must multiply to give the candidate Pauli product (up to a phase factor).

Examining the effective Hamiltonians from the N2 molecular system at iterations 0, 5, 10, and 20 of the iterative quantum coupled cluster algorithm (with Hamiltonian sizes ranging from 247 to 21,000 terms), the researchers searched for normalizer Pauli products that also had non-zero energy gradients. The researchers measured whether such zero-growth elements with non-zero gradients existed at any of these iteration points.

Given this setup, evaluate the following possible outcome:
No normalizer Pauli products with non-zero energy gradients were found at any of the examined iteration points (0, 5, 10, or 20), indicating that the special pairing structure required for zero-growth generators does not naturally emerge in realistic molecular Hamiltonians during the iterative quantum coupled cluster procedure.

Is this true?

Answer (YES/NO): YES